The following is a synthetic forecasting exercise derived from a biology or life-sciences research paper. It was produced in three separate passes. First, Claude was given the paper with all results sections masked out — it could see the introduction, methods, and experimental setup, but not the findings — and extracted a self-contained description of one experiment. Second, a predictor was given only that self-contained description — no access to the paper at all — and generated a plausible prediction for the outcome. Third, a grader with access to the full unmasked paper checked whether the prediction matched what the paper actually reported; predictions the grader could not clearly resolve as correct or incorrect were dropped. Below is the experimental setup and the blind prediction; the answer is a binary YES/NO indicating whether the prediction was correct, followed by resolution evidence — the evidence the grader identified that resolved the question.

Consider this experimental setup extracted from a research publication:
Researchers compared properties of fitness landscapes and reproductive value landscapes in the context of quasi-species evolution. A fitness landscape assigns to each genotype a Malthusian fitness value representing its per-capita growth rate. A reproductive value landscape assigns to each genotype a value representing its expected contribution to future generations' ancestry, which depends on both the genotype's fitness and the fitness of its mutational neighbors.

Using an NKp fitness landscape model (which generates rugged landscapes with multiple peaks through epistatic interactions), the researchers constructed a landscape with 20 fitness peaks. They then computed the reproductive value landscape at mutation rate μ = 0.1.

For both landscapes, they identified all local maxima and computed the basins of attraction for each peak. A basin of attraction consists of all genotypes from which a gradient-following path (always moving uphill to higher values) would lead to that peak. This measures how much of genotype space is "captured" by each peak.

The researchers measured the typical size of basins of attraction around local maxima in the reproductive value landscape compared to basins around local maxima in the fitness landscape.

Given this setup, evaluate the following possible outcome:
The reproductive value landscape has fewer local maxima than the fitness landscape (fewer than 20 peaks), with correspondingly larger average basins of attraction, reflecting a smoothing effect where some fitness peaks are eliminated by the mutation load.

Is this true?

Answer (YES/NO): YES